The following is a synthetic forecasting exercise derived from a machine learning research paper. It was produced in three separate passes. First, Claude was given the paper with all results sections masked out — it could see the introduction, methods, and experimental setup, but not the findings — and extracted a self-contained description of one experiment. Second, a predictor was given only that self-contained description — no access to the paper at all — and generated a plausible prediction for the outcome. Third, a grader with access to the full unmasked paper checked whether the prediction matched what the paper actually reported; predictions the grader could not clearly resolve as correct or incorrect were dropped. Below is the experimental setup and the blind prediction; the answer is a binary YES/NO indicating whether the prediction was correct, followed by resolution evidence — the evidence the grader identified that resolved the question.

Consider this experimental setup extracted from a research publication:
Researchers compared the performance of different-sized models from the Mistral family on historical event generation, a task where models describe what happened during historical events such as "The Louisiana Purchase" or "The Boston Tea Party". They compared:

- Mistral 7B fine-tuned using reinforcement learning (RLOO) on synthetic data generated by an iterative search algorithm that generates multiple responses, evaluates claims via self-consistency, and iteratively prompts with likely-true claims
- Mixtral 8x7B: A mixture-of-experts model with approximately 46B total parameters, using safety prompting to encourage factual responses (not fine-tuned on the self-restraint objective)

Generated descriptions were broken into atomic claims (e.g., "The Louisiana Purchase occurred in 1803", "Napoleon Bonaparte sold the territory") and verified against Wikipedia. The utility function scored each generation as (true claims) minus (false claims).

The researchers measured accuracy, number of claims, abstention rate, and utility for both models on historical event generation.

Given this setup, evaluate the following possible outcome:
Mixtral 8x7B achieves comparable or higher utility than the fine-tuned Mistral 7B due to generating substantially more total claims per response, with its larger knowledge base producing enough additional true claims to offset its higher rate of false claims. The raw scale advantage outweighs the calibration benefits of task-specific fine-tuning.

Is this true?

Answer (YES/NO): NO